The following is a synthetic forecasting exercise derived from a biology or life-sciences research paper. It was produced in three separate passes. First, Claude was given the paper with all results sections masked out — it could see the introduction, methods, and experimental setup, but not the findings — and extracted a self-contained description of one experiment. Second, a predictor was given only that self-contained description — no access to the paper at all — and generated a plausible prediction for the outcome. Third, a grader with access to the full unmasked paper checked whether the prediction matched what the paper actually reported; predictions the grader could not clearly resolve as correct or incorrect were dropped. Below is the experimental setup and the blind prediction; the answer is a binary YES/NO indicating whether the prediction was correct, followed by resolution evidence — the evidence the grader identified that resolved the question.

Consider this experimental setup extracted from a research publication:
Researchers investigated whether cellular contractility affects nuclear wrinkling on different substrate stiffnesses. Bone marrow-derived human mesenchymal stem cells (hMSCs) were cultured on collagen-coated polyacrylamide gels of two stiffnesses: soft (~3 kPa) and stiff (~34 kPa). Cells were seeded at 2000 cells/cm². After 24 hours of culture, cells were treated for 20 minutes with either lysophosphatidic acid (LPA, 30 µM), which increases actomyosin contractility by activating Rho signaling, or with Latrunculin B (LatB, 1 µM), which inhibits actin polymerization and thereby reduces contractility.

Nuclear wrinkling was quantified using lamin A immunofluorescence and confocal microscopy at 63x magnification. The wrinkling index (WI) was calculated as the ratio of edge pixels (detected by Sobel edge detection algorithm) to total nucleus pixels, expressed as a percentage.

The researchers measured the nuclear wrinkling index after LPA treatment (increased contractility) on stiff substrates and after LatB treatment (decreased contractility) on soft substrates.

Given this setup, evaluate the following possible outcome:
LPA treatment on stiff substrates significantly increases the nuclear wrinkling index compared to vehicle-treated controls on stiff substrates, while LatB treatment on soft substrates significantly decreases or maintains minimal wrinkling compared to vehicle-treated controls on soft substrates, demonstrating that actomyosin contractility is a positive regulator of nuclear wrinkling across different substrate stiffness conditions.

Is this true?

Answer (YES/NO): NO